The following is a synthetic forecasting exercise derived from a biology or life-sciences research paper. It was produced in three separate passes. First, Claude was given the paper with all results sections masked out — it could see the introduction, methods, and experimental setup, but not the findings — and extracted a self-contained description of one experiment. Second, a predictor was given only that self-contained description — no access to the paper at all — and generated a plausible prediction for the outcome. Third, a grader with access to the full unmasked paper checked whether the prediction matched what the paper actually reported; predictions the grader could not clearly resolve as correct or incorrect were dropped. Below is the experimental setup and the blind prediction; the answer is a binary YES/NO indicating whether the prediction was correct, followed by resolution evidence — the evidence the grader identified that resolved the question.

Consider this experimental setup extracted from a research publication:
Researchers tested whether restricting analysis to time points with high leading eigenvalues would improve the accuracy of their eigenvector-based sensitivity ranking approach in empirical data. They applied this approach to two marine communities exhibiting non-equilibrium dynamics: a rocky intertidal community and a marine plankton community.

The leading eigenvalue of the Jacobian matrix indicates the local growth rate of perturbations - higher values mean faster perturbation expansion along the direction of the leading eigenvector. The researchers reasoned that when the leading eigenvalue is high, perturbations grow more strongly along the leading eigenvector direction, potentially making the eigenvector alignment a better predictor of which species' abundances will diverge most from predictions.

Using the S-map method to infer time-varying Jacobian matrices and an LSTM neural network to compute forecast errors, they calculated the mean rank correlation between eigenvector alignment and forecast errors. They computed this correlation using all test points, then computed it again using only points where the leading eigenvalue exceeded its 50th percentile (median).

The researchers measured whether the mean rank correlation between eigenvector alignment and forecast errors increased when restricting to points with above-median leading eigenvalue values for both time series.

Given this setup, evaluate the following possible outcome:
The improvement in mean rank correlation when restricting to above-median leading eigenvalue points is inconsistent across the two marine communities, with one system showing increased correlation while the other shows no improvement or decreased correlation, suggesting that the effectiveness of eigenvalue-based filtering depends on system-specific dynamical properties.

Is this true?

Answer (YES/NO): NO